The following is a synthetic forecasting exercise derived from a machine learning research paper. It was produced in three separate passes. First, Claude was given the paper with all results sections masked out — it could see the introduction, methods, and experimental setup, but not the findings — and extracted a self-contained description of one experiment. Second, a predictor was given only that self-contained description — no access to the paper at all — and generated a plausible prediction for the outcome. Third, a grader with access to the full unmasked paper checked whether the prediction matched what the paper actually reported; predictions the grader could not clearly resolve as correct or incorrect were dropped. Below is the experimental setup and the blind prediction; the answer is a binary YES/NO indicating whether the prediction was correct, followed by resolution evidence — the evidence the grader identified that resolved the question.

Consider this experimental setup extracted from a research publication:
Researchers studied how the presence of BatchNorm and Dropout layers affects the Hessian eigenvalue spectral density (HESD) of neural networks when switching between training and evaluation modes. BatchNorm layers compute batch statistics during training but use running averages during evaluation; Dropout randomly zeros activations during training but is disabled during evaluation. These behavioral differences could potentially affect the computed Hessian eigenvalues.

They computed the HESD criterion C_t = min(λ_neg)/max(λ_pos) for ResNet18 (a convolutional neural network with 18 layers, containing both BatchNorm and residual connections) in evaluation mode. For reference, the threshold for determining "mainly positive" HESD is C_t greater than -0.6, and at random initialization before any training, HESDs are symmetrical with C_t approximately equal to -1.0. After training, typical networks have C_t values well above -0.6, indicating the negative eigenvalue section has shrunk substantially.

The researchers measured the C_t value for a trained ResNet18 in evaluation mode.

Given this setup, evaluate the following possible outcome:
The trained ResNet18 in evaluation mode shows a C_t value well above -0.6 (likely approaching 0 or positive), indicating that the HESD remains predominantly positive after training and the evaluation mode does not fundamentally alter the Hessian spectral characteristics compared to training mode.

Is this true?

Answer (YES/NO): NO